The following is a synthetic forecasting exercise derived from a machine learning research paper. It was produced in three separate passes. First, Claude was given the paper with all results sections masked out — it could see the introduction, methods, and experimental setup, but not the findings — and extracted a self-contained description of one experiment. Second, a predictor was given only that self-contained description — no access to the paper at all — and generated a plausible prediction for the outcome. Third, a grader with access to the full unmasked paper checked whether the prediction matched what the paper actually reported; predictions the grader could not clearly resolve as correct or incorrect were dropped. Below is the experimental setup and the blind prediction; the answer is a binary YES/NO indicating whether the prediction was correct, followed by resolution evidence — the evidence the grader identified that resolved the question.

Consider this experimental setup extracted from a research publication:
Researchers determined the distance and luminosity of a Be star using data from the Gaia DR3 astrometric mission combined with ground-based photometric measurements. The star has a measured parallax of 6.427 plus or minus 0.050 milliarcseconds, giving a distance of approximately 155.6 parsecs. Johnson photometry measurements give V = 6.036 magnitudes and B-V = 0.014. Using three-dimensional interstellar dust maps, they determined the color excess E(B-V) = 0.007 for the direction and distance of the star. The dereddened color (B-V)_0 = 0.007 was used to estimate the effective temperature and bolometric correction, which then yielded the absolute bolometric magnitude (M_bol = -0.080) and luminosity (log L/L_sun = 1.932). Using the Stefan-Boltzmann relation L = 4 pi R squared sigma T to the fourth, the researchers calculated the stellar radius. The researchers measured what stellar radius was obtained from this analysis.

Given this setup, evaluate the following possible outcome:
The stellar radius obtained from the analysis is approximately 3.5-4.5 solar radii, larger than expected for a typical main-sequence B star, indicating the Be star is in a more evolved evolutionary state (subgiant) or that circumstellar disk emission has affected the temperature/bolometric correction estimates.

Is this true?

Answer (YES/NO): YES